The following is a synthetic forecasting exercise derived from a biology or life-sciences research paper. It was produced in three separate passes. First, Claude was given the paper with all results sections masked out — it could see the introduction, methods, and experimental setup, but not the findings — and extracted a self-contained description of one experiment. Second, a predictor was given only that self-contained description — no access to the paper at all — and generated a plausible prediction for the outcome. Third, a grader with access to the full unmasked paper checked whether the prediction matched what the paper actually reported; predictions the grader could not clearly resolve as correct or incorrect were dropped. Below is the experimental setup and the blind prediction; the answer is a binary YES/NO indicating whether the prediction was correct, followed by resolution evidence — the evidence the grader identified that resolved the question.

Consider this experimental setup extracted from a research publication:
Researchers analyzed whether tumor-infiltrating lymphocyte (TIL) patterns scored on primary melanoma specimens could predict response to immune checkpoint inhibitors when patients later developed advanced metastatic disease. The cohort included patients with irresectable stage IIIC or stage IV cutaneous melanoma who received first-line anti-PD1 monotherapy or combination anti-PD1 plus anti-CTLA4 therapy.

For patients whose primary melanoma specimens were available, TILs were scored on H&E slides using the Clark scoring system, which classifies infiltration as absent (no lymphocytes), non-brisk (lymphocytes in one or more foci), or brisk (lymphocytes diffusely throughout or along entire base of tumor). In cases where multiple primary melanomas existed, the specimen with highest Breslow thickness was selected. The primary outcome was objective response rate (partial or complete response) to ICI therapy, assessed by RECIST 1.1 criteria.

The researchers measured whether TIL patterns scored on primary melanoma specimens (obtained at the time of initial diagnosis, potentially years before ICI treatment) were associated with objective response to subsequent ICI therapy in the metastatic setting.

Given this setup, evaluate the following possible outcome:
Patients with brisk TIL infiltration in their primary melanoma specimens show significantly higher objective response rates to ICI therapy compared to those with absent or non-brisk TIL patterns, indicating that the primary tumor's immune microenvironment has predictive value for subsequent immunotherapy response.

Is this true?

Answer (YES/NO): NO